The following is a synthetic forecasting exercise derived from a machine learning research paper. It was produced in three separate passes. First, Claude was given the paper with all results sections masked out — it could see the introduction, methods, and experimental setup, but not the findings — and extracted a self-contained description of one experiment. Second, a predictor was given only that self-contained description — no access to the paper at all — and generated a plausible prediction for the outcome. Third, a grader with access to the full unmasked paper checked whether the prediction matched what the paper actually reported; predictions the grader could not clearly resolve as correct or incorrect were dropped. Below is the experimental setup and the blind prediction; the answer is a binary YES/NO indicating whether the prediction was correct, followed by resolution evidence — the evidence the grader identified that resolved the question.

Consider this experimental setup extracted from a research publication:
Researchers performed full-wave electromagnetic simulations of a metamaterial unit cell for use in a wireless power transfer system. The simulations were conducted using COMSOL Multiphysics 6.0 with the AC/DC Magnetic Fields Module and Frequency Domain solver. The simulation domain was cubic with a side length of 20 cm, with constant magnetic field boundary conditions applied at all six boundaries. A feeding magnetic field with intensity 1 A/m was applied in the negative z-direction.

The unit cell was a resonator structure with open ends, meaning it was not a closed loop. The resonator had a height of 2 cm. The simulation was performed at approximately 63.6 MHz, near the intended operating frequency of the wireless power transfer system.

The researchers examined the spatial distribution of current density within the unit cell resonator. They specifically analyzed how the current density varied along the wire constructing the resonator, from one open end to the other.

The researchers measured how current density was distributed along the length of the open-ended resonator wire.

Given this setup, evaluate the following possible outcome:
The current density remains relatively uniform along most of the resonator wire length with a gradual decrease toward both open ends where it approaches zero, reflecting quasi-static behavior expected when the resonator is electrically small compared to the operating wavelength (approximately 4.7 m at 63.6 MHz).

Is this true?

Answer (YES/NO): NO